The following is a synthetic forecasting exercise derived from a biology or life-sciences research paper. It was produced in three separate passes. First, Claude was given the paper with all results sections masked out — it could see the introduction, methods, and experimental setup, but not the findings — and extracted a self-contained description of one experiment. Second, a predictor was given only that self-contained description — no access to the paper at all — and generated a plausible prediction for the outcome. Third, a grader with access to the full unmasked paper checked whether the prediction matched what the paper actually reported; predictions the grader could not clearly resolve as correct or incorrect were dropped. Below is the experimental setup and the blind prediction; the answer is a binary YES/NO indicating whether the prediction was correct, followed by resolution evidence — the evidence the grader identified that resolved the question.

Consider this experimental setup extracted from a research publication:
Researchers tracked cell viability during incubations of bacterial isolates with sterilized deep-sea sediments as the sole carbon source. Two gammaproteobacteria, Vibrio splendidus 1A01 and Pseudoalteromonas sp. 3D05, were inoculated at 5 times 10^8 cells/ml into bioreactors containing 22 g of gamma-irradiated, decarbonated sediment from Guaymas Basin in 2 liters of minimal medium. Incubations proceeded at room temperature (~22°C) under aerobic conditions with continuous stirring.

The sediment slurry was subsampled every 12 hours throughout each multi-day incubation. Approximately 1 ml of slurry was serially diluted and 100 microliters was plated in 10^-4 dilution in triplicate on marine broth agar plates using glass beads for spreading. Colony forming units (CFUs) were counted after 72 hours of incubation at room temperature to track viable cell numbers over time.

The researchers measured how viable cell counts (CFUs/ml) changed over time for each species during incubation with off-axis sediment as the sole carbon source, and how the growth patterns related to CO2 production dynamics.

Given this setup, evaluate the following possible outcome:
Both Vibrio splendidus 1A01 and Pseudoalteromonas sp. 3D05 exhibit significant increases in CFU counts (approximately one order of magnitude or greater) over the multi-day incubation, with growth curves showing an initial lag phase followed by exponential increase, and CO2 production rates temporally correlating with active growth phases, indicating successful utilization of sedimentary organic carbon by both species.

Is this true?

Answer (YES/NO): NO